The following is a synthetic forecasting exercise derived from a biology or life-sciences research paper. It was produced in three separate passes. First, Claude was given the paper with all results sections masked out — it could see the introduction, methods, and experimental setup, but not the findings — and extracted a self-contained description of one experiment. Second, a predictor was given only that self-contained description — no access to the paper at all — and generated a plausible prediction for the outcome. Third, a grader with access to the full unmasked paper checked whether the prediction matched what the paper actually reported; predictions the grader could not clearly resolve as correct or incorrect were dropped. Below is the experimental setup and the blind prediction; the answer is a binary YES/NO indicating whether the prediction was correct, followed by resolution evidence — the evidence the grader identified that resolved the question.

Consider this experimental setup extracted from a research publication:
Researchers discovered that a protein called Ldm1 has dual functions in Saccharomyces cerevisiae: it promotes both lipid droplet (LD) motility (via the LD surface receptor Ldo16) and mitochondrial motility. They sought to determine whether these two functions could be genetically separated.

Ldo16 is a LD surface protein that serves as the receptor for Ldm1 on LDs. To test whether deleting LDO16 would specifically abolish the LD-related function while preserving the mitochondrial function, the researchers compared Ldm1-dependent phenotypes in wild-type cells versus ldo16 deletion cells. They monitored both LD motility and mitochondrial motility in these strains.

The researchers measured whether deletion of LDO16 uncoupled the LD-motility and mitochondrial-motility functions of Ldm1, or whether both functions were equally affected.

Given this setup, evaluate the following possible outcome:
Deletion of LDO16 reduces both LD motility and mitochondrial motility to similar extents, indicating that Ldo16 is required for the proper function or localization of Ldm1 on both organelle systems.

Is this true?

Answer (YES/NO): NO